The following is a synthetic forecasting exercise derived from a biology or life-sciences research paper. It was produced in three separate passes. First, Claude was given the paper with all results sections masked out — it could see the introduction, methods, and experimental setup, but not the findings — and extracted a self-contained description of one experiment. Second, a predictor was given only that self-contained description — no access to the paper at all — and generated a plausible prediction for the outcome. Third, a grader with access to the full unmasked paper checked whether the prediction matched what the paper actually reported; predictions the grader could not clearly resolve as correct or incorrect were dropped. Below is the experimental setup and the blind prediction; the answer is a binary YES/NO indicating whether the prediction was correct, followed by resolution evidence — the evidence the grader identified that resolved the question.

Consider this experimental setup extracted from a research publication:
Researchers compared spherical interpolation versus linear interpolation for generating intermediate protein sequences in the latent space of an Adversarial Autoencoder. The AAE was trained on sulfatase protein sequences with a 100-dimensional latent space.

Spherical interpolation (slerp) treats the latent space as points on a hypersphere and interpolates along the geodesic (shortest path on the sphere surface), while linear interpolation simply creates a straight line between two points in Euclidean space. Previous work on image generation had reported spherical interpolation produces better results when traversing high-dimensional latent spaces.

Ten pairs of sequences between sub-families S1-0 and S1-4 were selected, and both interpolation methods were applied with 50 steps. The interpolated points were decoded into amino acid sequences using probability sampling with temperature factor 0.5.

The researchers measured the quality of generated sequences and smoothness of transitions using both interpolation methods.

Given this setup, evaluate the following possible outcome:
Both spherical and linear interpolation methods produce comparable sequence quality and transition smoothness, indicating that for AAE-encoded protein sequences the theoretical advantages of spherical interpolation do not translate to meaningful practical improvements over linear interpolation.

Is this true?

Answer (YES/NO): YES